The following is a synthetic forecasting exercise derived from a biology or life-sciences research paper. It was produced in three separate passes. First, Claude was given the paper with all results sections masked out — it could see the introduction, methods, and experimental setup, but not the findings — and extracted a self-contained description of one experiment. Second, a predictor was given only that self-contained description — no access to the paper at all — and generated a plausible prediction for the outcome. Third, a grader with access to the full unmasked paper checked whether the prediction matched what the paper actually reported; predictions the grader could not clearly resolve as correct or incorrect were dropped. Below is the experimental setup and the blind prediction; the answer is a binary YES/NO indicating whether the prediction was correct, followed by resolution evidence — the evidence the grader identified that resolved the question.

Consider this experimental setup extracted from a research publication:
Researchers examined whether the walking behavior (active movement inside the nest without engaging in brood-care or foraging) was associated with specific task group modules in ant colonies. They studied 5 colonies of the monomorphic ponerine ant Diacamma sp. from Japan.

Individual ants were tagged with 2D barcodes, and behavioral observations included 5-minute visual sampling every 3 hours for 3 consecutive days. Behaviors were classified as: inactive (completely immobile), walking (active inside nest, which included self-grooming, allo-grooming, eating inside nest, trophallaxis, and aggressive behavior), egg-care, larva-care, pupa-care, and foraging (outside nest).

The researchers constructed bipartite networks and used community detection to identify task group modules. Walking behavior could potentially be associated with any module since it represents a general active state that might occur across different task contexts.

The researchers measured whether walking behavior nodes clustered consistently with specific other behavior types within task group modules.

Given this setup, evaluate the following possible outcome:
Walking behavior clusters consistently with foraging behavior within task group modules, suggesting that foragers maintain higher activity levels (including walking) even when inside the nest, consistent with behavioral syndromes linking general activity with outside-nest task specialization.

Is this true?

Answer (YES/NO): NO